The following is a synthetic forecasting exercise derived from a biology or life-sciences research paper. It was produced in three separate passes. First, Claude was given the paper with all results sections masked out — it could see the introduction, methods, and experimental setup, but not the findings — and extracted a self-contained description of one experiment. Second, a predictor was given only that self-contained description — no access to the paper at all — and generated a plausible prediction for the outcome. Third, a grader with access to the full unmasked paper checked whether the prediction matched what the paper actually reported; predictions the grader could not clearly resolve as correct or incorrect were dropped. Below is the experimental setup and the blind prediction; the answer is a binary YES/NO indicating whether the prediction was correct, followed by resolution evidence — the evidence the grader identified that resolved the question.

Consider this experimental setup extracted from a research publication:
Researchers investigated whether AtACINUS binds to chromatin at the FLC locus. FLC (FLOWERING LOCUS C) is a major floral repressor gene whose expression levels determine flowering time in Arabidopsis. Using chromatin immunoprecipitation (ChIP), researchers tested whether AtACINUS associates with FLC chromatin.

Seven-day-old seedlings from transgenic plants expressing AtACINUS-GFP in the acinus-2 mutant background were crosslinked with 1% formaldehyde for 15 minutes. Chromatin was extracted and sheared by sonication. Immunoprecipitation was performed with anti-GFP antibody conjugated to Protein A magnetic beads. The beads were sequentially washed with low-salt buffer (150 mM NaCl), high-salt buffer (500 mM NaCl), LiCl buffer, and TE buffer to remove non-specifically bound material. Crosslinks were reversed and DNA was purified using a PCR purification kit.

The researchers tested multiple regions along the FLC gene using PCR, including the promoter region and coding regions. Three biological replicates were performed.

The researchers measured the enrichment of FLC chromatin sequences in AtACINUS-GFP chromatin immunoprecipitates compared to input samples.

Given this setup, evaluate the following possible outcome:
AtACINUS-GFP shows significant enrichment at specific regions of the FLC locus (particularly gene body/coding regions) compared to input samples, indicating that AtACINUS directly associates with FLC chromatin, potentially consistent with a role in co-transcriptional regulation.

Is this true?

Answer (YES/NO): NO